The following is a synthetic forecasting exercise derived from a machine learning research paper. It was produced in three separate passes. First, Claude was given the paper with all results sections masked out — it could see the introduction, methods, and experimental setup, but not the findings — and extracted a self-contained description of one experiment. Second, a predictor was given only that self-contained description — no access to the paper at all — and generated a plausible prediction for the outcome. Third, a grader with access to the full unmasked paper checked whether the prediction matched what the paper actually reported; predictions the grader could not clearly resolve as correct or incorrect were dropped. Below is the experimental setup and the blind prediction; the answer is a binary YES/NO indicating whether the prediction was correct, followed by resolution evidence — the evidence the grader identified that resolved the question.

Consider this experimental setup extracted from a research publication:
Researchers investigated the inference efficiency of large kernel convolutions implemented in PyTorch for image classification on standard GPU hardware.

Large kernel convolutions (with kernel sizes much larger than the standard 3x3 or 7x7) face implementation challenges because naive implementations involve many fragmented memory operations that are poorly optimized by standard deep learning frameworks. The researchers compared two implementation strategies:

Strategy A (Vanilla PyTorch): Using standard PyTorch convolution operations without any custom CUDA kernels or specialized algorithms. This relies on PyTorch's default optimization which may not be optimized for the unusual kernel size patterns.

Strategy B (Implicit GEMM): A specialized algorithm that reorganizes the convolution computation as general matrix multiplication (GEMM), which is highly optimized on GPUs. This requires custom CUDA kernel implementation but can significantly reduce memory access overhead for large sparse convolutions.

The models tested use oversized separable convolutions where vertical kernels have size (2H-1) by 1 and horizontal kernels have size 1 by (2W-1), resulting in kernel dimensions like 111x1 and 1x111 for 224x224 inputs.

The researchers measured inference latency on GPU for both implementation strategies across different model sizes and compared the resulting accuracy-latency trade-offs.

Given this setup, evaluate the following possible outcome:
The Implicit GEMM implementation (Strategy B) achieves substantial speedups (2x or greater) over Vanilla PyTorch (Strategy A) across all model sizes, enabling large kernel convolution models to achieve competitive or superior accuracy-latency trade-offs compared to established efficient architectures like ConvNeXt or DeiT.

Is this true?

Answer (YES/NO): NO